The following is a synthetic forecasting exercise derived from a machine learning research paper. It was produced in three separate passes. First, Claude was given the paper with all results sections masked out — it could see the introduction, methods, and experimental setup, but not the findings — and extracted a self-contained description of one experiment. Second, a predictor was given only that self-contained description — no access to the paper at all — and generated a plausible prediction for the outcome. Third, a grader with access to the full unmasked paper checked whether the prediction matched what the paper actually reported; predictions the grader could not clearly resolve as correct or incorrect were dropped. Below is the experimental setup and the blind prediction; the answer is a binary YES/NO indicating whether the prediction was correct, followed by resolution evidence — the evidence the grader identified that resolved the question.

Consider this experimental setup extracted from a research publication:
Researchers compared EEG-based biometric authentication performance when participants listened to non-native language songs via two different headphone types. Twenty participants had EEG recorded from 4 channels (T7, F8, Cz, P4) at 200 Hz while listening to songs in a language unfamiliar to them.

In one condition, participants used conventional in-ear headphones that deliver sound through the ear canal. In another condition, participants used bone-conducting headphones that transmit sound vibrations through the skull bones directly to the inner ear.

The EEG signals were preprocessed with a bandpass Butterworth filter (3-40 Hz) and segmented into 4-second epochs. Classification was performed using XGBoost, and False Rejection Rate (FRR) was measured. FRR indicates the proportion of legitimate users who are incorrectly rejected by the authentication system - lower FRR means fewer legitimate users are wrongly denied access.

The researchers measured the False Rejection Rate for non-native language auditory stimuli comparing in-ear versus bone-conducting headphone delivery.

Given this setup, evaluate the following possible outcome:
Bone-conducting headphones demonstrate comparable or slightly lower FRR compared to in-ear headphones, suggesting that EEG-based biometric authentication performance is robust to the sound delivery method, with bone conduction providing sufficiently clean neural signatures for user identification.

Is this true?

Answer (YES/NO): NO